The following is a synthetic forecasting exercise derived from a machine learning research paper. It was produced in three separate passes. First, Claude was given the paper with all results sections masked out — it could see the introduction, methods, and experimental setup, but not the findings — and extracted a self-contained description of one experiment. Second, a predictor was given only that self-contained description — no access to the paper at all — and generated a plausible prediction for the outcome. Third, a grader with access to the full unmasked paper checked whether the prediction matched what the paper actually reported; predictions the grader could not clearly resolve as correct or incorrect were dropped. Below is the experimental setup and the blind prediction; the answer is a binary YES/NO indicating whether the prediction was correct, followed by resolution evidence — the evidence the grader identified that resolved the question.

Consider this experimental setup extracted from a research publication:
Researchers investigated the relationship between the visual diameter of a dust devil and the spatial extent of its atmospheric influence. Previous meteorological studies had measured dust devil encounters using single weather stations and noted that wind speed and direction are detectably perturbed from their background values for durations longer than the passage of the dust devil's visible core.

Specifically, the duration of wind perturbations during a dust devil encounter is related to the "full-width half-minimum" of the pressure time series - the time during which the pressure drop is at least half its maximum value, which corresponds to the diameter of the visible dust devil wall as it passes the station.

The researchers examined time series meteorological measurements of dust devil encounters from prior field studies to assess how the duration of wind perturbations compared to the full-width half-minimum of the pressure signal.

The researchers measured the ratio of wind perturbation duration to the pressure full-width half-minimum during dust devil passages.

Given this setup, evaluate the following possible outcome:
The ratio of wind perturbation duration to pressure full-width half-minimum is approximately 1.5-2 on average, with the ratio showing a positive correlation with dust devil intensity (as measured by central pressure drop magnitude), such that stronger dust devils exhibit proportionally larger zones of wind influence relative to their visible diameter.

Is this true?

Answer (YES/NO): NO